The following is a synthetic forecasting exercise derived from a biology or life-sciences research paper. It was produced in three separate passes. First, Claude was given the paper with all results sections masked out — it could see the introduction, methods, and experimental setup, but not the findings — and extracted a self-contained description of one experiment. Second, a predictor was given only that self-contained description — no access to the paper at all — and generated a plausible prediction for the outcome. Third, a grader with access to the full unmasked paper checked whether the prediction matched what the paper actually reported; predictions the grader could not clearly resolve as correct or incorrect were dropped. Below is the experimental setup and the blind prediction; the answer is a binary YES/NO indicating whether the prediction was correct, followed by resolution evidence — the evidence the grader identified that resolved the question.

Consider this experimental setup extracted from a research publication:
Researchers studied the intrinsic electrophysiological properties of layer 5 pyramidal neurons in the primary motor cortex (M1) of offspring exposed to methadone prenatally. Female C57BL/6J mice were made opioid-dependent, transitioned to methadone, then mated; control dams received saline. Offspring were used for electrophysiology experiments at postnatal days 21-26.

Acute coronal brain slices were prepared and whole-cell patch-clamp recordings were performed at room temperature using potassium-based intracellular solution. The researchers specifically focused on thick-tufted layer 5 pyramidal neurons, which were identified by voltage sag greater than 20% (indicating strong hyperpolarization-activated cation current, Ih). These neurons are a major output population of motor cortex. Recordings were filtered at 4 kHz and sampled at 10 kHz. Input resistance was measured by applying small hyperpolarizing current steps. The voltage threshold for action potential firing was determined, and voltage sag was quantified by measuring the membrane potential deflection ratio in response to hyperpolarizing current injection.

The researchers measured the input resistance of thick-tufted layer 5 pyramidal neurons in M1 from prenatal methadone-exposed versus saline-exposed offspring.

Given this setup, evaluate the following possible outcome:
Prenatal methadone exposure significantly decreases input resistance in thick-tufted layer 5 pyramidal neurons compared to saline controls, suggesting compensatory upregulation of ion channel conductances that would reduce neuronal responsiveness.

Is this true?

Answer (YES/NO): YES